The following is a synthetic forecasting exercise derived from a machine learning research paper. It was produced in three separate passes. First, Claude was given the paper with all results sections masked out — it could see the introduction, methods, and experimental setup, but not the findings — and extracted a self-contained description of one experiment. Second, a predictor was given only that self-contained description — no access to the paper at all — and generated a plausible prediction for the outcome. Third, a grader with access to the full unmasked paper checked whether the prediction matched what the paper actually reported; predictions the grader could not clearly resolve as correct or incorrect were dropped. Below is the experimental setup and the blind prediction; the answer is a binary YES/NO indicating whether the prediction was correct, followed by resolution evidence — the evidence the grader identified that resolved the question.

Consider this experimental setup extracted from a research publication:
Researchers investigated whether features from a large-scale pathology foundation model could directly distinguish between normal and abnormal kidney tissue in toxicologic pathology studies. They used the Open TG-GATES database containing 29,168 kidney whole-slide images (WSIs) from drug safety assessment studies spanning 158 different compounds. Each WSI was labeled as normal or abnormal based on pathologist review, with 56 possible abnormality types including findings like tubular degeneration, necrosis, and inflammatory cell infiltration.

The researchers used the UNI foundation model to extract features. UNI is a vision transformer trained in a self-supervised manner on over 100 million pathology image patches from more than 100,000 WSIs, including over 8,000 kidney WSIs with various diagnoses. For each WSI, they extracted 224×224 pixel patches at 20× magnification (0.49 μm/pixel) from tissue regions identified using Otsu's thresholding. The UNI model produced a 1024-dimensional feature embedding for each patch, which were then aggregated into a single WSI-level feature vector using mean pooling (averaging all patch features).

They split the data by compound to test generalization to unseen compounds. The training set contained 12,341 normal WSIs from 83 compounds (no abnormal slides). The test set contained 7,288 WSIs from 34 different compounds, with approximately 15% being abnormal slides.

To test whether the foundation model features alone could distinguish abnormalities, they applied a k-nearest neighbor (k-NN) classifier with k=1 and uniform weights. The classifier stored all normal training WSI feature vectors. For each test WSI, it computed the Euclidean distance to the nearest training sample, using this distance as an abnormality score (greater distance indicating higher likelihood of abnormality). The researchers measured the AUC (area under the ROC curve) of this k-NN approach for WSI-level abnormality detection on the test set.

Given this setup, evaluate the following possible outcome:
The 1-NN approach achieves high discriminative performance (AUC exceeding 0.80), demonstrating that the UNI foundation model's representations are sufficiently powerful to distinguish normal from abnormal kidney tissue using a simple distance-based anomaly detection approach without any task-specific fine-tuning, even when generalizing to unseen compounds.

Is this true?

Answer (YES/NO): NO